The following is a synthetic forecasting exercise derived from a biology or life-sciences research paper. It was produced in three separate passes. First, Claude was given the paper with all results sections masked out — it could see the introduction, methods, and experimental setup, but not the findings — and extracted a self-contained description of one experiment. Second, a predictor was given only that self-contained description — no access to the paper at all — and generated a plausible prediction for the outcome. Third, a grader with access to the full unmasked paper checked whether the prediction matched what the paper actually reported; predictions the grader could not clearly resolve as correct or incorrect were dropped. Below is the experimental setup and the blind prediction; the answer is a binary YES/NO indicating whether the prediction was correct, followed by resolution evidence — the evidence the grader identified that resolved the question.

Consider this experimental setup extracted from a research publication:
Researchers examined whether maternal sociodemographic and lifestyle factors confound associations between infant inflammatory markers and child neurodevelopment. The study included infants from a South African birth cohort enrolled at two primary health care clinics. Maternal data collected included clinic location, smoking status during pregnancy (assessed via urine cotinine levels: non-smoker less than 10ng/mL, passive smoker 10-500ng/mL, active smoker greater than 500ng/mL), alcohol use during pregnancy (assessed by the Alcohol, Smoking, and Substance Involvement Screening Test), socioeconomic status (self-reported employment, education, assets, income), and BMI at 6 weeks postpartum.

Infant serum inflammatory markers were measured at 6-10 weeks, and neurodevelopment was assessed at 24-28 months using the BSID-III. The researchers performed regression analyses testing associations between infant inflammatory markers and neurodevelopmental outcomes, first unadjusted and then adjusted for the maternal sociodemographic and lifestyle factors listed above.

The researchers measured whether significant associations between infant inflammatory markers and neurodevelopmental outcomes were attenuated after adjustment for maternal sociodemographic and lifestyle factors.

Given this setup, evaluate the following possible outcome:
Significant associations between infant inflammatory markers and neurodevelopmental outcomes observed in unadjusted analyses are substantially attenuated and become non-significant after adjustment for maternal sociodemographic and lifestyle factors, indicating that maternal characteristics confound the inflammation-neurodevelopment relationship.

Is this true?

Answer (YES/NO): NO